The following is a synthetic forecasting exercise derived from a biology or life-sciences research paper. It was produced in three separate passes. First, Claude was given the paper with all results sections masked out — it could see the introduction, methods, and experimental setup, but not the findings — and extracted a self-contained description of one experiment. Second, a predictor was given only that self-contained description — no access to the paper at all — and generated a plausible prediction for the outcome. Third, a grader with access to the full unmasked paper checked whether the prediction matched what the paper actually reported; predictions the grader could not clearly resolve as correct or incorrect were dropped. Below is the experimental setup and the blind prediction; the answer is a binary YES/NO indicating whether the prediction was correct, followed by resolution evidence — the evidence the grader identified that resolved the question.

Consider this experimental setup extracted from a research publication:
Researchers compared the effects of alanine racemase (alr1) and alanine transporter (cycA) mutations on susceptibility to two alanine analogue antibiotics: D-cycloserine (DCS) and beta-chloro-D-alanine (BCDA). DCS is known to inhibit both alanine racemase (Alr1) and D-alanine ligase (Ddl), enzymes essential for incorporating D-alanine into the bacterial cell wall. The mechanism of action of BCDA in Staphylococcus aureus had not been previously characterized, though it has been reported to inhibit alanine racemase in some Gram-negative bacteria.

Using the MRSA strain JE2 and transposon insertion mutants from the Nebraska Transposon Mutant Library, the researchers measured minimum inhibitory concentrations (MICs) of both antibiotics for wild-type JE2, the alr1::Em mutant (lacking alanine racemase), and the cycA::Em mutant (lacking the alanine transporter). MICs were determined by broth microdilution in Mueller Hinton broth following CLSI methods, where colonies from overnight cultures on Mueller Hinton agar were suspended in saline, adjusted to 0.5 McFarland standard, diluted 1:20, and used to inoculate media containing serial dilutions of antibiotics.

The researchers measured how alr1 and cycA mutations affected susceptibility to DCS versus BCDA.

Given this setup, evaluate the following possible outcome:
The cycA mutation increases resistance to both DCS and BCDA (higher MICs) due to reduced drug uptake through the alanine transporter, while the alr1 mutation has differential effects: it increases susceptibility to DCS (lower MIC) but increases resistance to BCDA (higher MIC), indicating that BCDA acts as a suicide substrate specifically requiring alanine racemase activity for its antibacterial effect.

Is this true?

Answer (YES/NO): NO